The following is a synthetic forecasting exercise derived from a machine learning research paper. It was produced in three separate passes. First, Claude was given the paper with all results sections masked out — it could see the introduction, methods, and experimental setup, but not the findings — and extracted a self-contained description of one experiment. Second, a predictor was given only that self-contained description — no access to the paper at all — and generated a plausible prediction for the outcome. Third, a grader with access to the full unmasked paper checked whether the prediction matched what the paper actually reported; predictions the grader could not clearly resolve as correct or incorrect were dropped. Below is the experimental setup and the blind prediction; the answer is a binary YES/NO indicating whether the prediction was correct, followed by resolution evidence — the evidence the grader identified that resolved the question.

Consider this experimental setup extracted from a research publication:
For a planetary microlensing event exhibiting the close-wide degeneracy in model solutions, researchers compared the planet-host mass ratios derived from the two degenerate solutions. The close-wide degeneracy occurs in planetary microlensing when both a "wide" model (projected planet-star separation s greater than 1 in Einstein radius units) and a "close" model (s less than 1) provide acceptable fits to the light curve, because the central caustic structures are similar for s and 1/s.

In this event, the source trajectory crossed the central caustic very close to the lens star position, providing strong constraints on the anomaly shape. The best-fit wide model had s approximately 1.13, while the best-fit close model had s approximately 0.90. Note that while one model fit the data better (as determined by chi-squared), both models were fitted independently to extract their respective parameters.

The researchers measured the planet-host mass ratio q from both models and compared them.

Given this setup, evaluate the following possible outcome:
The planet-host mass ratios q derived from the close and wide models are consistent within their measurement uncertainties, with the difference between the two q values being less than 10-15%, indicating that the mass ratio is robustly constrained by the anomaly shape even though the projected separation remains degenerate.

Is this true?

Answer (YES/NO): YES